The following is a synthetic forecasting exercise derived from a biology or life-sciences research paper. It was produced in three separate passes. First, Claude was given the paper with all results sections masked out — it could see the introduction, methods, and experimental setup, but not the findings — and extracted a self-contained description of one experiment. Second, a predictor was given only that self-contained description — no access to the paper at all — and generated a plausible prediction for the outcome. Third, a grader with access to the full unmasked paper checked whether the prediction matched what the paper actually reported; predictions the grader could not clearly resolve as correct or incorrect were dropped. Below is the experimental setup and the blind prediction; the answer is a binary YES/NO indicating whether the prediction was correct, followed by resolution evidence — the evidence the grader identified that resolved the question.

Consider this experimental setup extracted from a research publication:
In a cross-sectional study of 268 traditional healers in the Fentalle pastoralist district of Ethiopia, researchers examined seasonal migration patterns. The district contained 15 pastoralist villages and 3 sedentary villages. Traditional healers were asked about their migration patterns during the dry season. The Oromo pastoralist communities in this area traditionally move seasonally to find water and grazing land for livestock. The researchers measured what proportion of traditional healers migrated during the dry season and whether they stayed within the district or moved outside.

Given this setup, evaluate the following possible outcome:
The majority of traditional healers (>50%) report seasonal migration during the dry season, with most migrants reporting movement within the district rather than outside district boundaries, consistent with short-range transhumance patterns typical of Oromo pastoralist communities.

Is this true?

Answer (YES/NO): YES